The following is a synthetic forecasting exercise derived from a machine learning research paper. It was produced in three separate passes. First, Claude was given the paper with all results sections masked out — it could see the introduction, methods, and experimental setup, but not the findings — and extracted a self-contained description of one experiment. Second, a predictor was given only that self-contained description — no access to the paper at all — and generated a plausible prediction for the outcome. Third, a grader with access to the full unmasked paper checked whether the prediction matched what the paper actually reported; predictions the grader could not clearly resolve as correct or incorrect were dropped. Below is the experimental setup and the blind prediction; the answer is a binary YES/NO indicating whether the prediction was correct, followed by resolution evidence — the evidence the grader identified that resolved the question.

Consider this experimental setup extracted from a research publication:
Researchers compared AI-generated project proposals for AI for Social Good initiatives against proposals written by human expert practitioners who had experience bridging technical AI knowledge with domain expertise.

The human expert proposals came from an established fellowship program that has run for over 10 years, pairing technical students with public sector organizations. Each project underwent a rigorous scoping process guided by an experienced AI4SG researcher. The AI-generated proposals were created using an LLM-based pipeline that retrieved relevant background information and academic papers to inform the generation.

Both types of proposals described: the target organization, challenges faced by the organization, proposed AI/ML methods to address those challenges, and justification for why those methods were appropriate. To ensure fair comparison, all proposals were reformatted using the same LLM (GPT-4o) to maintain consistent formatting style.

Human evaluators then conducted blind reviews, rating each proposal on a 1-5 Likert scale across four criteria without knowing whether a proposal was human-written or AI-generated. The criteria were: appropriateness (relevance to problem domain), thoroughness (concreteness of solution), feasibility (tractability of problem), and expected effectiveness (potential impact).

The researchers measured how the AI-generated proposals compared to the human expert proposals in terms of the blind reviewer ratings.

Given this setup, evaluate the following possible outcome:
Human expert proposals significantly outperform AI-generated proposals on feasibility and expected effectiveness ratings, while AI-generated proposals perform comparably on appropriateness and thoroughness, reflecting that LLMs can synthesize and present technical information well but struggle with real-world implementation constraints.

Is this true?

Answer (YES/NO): NO